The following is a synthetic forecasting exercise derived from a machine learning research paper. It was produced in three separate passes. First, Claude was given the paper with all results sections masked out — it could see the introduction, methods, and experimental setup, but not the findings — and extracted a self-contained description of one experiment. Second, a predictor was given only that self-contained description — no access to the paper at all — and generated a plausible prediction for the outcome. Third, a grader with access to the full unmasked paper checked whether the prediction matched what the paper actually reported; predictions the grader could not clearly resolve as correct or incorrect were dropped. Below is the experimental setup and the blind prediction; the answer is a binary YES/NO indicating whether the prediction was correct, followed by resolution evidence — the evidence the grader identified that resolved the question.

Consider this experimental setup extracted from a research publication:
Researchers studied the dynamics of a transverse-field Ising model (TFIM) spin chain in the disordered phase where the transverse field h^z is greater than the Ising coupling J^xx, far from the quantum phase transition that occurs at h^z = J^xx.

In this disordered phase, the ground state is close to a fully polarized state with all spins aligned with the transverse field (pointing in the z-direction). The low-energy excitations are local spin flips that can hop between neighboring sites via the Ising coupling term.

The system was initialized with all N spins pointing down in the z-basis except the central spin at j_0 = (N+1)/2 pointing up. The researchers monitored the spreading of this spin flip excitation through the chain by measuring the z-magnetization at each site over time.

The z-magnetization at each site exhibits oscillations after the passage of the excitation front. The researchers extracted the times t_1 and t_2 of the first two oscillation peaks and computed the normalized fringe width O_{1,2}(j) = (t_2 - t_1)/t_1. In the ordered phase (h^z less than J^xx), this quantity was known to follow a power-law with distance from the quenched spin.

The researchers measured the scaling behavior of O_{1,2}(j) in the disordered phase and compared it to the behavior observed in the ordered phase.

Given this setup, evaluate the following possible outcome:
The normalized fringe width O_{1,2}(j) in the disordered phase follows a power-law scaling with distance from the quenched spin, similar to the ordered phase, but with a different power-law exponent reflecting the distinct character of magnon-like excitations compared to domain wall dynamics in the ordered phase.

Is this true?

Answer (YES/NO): NO